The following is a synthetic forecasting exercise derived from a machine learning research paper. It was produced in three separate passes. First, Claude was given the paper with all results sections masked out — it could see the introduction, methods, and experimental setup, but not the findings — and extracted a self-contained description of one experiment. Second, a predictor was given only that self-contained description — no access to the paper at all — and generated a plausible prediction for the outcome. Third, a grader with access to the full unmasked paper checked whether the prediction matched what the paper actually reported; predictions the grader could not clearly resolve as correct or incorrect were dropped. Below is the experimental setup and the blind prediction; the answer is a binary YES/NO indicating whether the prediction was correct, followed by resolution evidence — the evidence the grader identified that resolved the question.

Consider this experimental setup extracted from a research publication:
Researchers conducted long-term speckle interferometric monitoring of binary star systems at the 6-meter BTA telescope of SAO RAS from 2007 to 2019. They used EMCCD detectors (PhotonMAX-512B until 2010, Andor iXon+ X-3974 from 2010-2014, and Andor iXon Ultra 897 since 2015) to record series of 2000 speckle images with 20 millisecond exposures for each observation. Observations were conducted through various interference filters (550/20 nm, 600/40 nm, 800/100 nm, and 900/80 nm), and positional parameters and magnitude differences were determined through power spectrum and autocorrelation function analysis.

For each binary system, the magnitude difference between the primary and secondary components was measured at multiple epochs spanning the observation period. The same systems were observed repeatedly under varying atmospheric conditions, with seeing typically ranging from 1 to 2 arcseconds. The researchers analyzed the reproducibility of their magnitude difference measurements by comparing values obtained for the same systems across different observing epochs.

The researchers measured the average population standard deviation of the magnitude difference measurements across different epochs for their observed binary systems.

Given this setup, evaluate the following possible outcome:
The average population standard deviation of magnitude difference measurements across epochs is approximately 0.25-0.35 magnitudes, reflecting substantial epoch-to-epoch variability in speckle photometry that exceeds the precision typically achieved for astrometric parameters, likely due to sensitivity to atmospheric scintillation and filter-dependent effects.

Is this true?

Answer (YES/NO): NO